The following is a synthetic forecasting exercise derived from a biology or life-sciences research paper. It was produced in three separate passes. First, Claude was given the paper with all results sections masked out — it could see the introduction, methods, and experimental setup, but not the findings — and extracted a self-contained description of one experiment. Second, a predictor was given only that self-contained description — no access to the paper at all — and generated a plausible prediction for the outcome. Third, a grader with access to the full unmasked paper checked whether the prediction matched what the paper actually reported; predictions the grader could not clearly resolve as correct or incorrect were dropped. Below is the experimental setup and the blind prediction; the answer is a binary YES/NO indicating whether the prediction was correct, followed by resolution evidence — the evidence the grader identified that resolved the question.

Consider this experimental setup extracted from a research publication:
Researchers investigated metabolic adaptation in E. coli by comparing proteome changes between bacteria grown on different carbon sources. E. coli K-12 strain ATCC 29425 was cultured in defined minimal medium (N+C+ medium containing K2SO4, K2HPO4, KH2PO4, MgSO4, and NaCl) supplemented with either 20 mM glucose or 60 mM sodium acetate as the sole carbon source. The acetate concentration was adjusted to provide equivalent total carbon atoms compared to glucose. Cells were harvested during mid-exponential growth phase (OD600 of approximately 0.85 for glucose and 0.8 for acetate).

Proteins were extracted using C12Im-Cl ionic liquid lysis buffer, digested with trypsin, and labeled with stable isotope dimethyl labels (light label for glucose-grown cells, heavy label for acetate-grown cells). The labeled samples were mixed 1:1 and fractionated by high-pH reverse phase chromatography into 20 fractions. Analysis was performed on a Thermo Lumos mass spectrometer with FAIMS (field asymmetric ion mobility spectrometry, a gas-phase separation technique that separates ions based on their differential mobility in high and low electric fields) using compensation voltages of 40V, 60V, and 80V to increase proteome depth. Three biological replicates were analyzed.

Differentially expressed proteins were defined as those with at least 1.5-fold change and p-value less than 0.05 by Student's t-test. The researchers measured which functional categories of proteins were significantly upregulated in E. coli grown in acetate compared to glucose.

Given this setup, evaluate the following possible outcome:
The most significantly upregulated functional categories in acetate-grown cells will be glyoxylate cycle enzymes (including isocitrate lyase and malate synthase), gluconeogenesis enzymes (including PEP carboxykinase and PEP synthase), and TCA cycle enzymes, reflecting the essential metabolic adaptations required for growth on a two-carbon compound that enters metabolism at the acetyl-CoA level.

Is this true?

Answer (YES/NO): NO